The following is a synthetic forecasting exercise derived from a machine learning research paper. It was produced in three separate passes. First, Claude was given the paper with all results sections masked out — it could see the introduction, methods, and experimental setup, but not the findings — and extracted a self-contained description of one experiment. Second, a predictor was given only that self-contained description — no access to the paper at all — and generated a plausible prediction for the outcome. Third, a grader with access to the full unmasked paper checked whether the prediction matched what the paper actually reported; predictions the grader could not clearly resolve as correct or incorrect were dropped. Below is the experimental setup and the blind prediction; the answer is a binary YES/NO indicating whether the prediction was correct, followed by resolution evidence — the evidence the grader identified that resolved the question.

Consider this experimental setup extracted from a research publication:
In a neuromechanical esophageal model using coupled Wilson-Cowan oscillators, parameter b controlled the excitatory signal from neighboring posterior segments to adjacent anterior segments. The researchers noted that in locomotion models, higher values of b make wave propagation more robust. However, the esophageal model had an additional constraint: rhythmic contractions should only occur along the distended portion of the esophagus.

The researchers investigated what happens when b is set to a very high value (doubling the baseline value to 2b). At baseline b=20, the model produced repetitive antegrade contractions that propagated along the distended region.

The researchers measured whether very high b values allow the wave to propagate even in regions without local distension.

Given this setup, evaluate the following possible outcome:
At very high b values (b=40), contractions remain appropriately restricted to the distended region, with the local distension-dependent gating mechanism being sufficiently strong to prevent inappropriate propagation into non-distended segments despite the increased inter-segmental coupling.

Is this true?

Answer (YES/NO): NO